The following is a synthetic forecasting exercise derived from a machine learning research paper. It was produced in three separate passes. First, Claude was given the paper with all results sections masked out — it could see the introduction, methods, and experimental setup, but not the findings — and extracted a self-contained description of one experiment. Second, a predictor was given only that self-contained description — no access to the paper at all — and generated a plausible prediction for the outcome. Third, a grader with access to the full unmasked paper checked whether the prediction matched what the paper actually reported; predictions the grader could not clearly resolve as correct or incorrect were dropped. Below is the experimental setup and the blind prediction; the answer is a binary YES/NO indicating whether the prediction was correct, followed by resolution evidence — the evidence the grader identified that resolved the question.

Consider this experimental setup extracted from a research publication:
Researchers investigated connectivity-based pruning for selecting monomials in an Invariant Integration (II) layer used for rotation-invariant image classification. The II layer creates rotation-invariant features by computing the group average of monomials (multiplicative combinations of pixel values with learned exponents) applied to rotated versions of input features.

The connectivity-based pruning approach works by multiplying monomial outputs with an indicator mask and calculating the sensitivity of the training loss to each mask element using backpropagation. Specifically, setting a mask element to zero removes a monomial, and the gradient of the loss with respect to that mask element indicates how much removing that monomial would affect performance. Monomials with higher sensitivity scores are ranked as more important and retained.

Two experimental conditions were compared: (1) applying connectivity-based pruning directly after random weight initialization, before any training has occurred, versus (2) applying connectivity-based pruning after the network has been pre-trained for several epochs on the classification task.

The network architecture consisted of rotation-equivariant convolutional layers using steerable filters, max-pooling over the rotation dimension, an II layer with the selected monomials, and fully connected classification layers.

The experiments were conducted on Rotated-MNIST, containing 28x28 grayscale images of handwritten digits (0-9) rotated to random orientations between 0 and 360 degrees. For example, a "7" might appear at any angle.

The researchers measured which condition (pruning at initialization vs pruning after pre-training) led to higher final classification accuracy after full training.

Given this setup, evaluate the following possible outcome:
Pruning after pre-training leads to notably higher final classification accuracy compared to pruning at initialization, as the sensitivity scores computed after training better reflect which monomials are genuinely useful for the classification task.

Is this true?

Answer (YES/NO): YES